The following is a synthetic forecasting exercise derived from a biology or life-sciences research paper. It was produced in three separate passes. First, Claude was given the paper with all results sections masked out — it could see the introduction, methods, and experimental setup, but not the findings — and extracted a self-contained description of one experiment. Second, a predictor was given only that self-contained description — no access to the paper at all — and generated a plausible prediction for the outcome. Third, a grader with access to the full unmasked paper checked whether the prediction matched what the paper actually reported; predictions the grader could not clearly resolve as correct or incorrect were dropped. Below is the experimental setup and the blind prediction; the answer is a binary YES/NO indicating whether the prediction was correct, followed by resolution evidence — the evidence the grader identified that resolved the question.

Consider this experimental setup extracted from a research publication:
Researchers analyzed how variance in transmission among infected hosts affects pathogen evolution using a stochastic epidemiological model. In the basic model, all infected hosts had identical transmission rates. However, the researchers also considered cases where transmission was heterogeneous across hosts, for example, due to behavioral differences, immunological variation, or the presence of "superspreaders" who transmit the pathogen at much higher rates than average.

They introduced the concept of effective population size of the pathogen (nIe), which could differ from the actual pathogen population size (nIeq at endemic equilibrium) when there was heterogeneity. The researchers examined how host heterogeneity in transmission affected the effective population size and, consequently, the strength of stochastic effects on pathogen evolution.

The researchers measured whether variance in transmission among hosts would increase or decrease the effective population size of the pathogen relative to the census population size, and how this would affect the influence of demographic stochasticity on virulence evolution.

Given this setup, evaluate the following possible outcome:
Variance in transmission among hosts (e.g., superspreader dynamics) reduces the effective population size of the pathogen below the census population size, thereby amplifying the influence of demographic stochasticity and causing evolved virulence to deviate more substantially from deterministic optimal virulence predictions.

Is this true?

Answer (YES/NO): YES